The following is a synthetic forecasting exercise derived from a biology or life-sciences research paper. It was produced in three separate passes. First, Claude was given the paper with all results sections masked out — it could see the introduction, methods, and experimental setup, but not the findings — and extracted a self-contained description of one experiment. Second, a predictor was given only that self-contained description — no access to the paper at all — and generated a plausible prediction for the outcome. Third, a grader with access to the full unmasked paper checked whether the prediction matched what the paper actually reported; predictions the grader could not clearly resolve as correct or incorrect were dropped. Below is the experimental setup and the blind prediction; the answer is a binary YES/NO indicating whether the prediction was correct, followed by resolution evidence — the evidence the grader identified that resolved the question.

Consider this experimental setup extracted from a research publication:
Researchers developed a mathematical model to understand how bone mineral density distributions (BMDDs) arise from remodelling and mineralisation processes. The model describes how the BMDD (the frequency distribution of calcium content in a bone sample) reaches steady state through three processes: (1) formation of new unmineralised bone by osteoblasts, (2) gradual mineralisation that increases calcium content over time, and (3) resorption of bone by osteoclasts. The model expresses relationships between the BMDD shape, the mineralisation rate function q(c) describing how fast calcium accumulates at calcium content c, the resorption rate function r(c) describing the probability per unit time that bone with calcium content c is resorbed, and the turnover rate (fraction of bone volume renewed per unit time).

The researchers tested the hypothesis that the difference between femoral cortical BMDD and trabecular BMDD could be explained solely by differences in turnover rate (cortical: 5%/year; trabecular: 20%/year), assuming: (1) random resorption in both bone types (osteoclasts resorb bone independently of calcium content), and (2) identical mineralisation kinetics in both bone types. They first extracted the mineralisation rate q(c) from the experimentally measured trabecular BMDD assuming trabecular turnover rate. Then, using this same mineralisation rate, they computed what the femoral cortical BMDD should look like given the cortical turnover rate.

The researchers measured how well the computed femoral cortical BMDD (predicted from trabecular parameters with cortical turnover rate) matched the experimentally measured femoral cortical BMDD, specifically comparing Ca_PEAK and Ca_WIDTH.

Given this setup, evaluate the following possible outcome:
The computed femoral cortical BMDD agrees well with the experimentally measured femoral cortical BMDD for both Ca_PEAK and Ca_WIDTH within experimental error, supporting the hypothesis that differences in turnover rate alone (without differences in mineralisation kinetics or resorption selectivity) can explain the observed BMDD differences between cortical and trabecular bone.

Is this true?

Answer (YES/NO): NO